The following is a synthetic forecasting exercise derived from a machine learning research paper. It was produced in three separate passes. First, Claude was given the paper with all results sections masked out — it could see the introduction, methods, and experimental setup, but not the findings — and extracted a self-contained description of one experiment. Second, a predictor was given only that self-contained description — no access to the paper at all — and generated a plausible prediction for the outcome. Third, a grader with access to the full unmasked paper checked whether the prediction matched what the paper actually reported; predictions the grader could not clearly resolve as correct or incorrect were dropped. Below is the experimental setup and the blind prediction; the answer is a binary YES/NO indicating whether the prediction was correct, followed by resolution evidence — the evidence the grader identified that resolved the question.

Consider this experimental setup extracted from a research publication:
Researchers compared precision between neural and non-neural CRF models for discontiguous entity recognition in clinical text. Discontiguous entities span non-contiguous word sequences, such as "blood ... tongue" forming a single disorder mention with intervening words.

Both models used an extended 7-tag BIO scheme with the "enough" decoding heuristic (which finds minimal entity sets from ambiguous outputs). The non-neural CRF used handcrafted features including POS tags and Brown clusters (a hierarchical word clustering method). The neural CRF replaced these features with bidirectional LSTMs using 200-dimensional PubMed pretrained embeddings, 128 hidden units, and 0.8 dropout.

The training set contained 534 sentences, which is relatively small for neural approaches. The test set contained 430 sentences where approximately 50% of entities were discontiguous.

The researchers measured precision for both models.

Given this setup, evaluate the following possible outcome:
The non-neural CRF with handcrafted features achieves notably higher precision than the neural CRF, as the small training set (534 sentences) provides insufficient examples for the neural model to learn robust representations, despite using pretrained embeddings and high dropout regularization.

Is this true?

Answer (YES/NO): YES